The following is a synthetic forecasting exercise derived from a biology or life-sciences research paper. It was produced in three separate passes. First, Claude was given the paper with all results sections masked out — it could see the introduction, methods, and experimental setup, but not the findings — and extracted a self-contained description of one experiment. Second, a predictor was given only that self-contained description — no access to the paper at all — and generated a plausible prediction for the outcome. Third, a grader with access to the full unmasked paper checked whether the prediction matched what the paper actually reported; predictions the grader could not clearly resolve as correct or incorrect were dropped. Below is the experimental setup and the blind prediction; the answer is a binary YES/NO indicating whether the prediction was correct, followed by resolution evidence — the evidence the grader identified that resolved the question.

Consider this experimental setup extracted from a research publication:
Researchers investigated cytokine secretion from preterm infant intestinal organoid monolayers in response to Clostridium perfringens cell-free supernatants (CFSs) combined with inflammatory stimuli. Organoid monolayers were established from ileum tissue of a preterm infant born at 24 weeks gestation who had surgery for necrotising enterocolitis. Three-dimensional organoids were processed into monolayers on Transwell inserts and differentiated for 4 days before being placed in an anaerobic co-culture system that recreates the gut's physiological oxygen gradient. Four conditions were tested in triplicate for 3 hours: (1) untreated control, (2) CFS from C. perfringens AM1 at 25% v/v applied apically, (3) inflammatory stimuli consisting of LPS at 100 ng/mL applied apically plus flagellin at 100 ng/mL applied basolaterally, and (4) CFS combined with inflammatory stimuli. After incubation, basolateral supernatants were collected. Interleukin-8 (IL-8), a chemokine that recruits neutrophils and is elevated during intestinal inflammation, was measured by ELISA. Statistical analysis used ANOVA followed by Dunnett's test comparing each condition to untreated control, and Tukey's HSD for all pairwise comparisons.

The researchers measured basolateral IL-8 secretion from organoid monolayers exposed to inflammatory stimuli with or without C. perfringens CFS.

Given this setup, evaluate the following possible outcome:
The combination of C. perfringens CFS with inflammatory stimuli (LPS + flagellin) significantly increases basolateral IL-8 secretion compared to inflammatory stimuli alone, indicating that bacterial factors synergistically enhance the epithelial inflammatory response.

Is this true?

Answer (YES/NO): NO